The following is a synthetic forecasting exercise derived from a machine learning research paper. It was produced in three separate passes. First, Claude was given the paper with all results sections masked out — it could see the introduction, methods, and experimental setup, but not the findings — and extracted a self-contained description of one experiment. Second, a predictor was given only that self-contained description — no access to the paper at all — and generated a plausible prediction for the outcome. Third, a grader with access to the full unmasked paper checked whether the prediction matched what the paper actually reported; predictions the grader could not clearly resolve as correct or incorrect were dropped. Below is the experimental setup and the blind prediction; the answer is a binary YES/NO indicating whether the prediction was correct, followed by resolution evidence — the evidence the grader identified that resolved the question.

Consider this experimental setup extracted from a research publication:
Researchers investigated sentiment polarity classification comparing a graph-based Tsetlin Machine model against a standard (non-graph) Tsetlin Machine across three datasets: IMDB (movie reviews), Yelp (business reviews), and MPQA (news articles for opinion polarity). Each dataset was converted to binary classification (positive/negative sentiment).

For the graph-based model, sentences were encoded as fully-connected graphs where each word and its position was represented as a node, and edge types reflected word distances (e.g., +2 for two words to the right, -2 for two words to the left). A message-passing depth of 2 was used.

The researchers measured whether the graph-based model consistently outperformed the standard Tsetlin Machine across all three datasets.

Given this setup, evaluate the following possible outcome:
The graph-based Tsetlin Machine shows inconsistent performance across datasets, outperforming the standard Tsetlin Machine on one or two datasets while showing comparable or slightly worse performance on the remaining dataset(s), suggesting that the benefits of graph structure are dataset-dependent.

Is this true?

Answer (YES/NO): YES